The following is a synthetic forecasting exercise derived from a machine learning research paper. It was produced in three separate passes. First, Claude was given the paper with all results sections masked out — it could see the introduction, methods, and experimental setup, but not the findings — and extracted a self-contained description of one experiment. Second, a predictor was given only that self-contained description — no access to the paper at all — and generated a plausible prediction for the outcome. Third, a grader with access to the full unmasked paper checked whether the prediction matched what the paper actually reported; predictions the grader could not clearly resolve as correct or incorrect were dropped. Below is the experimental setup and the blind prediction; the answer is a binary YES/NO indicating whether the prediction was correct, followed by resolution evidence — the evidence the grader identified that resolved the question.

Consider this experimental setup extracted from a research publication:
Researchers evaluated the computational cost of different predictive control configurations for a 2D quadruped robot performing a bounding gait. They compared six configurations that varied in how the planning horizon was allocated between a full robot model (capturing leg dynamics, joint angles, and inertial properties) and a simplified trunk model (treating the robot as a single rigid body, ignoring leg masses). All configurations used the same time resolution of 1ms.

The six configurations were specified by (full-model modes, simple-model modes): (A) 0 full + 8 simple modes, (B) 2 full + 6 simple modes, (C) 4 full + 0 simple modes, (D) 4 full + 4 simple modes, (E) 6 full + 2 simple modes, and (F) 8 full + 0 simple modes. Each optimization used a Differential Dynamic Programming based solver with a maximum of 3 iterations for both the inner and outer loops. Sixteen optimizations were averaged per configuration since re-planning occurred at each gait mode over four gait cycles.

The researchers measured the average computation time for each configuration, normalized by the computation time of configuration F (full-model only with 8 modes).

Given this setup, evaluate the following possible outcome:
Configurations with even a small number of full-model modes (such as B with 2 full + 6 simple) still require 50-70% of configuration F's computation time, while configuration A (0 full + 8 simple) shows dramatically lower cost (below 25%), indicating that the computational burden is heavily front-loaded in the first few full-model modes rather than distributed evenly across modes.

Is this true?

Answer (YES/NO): YES